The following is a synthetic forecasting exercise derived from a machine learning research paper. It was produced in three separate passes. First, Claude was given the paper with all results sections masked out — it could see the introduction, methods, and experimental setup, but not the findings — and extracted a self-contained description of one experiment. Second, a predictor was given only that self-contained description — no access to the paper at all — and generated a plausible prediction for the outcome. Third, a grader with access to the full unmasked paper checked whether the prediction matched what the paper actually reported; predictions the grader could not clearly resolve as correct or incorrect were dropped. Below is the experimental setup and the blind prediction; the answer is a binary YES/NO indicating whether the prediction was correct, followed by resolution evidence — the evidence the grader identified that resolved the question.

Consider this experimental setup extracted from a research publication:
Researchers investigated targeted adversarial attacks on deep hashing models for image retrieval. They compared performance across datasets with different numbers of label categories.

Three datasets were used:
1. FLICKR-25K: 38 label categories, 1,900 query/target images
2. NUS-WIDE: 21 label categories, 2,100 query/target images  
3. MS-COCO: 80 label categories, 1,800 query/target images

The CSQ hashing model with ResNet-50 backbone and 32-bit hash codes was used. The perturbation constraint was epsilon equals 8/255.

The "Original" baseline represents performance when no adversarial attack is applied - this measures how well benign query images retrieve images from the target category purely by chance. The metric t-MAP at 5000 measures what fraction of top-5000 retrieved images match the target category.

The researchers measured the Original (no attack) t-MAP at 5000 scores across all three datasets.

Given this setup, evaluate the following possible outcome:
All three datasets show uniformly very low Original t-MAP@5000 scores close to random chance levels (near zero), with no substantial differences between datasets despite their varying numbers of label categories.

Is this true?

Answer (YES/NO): NO